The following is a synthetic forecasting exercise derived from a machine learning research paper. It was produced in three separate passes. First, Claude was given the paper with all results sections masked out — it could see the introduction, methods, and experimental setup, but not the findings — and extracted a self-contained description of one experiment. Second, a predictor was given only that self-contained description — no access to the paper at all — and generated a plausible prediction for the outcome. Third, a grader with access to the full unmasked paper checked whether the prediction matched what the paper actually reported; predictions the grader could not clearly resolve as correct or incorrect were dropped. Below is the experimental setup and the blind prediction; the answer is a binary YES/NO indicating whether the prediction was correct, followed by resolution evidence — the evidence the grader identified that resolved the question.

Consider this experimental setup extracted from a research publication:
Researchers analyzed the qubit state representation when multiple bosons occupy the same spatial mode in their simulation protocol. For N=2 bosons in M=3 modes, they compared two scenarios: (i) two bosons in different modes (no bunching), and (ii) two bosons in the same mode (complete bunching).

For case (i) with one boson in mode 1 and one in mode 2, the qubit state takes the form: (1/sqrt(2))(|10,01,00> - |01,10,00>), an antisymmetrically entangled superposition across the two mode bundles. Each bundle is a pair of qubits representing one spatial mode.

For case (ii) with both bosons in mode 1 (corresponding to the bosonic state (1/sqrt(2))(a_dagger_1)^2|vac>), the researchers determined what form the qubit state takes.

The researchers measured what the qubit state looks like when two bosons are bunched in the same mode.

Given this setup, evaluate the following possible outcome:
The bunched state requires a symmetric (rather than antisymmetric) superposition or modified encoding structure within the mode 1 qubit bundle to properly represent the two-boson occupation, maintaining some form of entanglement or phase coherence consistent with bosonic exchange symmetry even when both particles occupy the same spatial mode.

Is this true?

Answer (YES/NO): NO